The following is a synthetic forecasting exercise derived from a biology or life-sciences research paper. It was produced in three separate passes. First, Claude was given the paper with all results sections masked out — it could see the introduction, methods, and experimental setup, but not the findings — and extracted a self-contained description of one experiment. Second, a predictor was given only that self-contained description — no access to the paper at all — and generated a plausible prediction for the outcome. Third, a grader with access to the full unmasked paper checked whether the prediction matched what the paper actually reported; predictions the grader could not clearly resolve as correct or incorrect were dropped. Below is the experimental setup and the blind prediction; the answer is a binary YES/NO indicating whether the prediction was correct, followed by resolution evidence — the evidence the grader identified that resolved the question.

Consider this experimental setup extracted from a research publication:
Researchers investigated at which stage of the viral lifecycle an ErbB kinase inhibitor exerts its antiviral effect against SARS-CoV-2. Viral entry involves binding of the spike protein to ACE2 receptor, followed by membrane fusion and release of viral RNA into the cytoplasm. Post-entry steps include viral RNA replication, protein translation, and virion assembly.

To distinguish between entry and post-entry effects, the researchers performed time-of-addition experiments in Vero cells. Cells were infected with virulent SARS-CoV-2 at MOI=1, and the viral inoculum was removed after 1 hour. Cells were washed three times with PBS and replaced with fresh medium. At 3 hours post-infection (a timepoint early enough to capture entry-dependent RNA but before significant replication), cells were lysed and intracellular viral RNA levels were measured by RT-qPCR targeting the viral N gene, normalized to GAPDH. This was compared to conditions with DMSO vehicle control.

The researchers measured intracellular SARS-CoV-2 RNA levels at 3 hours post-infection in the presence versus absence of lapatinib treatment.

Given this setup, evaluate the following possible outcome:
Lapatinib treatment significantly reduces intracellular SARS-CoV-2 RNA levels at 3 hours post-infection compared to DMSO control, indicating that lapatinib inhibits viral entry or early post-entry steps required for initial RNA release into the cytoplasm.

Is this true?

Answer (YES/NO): YES